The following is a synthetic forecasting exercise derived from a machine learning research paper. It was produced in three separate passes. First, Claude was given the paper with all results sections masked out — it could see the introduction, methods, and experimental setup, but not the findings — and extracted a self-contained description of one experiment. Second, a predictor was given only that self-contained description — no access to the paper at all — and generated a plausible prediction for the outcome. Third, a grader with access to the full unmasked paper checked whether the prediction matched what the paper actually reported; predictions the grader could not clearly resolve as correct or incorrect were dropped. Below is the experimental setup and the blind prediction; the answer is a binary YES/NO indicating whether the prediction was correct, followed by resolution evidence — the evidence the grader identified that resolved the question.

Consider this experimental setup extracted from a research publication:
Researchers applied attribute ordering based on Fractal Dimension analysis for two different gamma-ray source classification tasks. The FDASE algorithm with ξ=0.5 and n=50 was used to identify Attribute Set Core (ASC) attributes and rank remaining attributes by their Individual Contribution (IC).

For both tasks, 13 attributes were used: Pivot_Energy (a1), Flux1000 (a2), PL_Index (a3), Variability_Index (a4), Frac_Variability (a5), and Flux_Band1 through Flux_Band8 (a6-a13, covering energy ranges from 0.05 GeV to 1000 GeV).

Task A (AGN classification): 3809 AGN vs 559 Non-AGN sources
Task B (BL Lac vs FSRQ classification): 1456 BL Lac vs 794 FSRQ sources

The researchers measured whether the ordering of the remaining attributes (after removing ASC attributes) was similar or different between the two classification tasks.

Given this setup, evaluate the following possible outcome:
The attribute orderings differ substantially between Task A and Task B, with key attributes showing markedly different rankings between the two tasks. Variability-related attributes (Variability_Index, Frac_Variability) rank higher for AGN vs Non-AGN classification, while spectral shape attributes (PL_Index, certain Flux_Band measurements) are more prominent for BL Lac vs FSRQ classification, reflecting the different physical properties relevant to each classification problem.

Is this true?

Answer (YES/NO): NO